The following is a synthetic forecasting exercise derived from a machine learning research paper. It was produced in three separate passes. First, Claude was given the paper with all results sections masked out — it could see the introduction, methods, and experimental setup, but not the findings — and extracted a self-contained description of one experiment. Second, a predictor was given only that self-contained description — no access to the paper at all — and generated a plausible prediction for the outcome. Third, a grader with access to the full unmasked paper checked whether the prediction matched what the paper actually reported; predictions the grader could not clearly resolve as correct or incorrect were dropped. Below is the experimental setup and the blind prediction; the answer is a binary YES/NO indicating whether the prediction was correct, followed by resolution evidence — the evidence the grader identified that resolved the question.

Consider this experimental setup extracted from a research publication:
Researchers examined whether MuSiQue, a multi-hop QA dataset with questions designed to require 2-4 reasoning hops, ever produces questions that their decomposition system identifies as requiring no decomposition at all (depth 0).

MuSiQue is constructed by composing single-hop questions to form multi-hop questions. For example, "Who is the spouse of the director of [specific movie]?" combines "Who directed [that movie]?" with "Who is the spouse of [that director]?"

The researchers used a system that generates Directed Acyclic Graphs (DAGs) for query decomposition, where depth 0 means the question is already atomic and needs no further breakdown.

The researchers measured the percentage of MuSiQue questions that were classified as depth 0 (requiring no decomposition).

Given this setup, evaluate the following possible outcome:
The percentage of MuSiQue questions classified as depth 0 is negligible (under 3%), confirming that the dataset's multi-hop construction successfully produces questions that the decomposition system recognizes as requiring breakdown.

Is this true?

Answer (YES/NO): YES